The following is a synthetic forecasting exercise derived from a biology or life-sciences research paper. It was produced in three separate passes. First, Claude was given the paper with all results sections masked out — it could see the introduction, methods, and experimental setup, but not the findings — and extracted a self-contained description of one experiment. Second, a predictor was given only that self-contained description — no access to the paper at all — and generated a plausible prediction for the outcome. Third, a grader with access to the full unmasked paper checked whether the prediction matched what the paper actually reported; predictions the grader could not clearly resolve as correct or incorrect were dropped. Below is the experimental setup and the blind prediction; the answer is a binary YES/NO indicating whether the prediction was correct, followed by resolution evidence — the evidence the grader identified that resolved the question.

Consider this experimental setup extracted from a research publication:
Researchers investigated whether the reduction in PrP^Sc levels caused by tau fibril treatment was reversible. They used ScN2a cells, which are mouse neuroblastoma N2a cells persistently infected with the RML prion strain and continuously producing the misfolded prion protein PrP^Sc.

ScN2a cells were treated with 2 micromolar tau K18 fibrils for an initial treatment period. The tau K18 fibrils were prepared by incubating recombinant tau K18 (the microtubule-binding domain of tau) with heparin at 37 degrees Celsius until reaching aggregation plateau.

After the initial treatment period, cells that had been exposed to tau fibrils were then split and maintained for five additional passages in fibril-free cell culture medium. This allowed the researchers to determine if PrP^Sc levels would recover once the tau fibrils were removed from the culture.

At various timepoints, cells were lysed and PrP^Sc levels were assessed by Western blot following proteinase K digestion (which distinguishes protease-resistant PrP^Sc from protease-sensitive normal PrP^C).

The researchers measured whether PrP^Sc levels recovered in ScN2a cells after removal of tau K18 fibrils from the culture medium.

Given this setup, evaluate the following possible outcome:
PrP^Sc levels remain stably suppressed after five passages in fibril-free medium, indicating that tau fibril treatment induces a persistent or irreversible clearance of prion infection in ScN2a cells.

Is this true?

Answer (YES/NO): NO